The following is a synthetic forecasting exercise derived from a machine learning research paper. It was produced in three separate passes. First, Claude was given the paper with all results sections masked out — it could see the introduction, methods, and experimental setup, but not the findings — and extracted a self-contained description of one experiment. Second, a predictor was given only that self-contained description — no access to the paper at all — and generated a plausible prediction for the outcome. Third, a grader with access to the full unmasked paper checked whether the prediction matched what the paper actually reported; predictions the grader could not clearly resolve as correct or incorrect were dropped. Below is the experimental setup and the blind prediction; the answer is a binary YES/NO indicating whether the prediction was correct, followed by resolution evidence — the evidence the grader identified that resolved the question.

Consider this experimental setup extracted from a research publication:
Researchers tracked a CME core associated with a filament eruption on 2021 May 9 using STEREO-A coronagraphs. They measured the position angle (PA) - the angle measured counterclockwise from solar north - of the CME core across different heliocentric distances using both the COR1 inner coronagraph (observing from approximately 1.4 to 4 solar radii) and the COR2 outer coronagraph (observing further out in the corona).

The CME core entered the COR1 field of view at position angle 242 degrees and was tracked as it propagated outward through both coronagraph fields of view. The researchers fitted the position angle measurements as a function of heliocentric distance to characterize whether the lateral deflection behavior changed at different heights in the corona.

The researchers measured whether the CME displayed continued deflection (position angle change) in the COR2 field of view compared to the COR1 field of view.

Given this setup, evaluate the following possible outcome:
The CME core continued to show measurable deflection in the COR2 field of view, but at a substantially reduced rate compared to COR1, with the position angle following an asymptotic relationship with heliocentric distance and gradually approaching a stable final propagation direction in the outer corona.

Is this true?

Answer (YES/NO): NO